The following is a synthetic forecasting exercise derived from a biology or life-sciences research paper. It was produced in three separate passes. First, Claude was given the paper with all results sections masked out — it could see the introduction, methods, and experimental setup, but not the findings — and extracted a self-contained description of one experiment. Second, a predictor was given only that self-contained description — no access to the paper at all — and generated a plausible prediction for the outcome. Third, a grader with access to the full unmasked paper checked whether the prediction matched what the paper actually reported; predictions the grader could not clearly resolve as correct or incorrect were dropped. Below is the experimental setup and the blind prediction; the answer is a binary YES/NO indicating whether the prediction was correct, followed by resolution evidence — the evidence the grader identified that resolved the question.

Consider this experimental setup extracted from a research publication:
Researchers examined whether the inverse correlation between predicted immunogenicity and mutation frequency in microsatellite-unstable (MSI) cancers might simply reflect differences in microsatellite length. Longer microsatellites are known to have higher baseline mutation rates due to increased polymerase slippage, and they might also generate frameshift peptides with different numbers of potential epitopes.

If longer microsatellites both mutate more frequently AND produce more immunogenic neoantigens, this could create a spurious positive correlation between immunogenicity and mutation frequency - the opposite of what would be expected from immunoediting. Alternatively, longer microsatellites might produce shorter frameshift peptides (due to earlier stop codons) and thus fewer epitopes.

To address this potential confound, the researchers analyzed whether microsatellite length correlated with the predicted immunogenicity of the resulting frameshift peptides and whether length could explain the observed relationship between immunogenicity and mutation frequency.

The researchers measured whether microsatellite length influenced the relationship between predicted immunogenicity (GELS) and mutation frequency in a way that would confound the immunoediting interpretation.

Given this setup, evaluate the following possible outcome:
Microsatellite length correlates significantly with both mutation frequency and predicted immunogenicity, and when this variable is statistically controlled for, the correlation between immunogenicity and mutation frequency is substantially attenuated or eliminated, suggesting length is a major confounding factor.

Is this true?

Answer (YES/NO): NO